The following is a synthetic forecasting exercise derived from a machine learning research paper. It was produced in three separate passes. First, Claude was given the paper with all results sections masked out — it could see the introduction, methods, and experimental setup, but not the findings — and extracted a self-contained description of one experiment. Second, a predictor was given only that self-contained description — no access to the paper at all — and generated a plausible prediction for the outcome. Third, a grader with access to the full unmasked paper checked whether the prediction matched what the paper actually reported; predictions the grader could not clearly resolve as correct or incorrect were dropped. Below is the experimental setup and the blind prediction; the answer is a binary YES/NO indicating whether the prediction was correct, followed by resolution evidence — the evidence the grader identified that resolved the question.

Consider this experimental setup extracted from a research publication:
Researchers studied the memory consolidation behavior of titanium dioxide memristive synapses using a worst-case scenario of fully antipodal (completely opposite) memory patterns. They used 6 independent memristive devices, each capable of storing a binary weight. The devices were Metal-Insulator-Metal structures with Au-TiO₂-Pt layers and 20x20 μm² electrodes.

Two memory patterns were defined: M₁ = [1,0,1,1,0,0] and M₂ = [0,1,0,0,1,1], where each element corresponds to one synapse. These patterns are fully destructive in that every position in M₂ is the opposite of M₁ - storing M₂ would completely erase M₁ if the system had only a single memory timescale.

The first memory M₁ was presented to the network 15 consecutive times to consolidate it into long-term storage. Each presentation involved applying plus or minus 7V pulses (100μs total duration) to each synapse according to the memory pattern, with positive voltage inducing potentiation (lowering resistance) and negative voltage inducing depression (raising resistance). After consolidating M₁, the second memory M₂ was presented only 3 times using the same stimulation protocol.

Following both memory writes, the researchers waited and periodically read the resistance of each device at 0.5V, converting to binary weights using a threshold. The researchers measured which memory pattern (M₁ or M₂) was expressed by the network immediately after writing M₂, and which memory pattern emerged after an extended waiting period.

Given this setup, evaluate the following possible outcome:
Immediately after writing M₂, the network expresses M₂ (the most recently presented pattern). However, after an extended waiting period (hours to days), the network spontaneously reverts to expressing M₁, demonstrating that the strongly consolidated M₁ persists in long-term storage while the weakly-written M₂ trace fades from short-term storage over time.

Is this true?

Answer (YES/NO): NO